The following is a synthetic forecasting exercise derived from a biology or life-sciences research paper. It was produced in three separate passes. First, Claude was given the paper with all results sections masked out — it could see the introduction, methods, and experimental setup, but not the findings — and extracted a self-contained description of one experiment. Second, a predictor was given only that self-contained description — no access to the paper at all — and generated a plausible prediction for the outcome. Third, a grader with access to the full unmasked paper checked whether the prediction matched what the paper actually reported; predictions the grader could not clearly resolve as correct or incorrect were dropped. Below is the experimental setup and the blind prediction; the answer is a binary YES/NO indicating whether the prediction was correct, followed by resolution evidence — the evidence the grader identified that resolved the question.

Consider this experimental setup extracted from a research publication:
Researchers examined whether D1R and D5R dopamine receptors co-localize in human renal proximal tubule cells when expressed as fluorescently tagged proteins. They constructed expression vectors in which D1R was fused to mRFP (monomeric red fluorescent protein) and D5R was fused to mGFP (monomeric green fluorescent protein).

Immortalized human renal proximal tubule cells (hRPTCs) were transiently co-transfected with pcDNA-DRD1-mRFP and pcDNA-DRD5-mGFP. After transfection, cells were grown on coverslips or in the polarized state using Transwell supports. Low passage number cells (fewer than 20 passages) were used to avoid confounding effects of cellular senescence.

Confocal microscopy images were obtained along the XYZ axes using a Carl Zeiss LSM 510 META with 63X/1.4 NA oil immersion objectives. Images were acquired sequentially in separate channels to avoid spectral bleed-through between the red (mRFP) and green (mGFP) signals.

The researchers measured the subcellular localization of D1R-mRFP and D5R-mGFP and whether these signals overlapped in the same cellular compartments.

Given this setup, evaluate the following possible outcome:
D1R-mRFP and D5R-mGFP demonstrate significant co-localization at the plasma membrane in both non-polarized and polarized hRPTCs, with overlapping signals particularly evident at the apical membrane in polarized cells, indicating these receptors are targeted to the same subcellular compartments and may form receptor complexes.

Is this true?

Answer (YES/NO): YES